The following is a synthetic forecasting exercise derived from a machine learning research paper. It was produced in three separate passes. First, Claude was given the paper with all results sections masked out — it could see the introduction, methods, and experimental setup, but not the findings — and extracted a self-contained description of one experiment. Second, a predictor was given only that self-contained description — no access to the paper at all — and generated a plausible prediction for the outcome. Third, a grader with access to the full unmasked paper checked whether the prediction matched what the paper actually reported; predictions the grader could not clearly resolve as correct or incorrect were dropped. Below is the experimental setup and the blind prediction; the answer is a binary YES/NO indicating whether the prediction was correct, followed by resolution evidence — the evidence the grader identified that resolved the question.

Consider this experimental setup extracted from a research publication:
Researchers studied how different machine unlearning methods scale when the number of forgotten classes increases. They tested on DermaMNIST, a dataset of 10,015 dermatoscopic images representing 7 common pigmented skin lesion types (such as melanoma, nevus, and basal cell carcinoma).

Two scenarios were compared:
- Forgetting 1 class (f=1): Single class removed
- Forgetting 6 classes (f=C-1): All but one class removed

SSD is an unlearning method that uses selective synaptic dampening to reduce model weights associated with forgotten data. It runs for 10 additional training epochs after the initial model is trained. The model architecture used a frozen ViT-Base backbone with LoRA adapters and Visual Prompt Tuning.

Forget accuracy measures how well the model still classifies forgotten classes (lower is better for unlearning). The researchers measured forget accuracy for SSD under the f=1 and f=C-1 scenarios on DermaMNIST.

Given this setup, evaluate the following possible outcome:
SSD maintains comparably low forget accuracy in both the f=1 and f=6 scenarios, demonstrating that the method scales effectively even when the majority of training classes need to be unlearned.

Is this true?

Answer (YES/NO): NO